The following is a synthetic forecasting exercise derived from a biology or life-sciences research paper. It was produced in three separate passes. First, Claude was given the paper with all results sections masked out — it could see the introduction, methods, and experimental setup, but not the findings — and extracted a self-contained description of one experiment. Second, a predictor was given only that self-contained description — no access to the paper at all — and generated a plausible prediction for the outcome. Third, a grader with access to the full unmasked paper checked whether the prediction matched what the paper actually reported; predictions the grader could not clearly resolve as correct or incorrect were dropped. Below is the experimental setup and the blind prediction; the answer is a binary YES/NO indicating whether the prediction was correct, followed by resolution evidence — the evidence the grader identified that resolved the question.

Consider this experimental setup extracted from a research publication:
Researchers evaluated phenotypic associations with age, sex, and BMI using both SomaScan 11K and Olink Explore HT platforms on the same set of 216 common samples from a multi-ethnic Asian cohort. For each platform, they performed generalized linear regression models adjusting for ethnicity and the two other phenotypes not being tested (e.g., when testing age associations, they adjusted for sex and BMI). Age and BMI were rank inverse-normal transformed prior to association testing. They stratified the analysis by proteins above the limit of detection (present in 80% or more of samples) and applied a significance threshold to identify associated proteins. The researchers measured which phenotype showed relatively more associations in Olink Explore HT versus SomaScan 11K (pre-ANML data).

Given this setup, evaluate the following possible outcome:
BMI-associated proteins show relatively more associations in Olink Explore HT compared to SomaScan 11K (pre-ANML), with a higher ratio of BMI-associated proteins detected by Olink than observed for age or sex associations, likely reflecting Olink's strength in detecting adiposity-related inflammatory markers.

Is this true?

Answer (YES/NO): NO